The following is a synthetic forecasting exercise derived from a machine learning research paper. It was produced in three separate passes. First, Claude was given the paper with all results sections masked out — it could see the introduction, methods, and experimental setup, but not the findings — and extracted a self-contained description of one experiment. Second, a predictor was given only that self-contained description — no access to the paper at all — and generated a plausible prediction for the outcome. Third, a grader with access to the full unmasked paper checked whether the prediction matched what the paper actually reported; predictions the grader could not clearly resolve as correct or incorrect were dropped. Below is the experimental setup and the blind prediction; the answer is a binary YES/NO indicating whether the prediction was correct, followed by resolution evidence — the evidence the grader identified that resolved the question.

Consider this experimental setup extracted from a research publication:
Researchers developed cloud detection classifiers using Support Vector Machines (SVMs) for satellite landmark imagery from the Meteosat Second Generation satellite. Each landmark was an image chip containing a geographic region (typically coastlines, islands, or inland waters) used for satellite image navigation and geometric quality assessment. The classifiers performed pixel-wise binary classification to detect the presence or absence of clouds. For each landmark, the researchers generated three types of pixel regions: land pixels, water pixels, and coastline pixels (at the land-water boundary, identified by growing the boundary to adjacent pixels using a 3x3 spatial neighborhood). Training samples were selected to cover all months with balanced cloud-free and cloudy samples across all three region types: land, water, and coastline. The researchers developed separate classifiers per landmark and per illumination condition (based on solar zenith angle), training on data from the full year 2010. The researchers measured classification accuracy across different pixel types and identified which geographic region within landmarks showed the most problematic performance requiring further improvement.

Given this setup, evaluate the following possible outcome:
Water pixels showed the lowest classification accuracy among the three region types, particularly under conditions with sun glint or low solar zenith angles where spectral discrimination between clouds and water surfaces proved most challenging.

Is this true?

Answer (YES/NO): NO